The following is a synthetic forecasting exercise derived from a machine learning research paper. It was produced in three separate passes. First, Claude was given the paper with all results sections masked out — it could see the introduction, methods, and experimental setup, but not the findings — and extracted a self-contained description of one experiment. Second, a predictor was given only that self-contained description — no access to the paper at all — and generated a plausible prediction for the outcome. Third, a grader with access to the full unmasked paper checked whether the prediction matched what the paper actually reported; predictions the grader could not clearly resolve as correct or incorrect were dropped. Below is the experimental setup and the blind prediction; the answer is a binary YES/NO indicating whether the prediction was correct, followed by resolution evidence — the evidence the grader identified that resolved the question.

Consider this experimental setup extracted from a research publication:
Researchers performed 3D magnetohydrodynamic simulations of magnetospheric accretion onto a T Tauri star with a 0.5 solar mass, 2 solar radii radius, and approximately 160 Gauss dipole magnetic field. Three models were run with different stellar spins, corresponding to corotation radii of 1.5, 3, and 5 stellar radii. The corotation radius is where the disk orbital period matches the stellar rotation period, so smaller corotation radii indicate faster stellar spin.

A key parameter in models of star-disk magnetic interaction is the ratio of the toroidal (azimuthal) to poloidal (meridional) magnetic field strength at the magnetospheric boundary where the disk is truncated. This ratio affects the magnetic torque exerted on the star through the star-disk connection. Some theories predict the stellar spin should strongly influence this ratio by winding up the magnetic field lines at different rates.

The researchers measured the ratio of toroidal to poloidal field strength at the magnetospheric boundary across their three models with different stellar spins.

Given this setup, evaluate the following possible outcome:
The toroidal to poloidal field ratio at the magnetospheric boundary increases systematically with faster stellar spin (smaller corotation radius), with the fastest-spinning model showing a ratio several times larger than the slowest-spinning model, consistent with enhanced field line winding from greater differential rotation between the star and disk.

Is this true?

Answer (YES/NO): NO